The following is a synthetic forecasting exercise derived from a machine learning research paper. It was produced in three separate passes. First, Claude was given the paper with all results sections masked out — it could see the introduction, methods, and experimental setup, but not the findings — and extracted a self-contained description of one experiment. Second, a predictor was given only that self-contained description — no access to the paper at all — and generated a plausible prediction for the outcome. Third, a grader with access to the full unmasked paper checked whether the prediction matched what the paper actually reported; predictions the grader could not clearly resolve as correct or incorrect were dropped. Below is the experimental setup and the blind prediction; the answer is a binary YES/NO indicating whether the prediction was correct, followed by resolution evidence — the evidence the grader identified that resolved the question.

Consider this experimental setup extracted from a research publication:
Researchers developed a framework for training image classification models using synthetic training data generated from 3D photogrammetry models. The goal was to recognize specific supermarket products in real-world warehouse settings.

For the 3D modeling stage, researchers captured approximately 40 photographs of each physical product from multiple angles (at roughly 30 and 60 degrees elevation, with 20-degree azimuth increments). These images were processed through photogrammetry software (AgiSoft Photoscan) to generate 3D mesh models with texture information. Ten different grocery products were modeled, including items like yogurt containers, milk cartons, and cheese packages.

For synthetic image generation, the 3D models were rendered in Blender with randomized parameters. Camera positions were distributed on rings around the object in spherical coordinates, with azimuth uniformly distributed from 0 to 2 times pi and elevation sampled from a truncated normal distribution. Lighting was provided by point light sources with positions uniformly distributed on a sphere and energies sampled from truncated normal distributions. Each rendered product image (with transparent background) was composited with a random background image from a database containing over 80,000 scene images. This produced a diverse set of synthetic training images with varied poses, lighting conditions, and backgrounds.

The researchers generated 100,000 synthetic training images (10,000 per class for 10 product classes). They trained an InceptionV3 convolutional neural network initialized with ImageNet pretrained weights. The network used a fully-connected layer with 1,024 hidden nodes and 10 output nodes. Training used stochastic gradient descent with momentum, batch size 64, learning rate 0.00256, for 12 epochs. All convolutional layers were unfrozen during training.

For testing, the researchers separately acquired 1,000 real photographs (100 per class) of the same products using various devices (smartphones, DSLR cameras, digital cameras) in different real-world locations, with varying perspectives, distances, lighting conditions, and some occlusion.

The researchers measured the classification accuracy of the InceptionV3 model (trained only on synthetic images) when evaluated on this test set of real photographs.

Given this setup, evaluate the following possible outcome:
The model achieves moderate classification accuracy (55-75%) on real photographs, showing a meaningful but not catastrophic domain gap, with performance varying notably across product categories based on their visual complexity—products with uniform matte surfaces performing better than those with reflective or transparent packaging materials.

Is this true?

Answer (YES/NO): NO